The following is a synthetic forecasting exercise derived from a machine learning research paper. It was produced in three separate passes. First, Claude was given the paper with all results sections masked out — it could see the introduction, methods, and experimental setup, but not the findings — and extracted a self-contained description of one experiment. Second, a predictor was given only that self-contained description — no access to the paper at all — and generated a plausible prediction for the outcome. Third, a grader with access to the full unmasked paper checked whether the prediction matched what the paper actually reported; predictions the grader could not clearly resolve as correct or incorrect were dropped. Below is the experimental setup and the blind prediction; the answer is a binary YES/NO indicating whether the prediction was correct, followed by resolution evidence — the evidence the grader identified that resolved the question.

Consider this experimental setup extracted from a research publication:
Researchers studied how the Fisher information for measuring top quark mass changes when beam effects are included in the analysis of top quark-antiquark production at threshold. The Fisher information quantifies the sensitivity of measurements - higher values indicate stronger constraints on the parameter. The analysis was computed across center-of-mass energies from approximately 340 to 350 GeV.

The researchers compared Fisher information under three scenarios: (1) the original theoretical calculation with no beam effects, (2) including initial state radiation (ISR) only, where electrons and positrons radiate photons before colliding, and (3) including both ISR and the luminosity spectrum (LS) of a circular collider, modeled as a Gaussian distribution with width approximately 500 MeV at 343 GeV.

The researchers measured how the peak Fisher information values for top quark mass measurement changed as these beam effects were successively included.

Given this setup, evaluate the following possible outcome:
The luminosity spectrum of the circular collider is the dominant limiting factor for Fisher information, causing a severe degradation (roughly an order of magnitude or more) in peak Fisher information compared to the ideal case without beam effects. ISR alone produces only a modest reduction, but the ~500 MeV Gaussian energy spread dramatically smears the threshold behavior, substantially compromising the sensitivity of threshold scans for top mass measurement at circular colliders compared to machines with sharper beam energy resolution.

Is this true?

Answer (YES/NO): NO